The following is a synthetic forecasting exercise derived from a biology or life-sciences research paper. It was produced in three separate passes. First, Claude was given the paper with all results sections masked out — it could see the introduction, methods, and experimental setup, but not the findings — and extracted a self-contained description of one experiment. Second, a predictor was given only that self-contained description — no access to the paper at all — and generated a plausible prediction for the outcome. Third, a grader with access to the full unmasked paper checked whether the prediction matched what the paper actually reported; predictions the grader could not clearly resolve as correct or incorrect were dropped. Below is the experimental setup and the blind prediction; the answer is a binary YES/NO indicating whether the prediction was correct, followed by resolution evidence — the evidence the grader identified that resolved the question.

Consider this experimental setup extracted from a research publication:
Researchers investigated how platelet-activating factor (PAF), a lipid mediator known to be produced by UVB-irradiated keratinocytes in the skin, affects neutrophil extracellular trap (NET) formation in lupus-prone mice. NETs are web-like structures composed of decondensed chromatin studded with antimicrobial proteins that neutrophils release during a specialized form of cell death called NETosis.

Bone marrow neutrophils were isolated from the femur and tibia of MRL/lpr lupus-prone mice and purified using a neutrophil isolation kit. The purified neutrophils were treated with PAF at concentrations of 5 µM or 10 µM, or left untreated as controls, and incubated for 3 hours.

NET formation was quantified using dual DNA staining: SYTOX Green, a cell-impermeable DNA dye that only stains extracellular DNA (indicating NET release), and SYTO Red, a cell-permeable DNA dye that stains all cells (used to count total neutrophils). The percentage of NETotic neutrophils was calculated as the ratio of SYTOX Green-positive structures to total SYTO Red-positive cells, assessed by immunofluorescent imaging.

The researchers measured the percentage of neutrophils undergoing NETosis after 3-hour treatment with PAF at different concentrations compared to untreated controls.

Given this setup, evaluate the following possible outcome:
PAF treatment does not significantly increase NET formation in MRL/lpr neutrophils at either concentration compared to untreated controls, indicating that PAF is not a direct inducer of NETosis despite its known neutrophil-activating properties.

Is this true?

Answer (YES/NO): NO